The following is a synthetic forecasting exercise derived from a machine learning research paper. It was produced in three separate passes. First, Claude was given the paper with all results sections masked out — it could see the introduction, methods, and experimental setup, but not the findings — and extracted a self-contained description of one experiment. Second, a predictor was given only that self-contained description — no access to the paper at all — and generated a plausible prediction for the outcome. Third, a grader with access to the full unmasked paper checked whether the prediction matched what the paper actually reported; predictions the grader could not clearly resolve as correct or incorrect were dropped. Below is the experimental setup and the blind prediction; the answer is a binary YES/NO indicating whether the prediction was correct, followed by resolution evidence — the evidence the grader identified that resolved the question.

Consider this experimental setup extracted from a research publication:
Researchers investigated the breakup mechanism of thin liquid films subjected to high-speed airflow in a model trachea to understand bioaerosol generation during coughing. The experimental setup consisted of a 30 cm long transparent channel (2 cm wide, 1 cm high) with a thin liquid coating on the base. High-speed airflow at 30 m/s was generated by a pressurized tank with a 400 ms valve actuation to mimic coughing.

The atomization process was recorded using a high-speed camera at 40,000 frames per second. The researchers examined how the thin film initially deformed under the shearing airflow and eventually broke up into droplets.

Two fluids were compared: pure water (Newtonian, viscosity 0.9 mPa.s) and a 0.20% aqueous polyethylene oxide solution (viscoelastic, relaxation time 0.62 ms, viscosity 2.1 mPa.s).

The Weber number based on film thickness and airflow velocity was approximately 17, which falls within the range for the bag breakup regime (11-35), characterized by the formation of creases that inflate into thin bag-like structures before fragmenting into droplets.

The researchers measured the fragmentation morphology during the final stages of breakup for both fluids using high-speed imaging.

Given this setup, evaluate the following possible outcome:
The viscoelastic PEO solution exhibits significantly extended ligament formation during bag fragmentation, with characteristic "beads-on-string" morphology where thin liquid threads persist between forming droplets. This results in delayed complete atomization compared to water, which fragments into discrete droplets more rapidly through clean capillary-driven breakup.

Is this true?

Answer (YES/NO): NO